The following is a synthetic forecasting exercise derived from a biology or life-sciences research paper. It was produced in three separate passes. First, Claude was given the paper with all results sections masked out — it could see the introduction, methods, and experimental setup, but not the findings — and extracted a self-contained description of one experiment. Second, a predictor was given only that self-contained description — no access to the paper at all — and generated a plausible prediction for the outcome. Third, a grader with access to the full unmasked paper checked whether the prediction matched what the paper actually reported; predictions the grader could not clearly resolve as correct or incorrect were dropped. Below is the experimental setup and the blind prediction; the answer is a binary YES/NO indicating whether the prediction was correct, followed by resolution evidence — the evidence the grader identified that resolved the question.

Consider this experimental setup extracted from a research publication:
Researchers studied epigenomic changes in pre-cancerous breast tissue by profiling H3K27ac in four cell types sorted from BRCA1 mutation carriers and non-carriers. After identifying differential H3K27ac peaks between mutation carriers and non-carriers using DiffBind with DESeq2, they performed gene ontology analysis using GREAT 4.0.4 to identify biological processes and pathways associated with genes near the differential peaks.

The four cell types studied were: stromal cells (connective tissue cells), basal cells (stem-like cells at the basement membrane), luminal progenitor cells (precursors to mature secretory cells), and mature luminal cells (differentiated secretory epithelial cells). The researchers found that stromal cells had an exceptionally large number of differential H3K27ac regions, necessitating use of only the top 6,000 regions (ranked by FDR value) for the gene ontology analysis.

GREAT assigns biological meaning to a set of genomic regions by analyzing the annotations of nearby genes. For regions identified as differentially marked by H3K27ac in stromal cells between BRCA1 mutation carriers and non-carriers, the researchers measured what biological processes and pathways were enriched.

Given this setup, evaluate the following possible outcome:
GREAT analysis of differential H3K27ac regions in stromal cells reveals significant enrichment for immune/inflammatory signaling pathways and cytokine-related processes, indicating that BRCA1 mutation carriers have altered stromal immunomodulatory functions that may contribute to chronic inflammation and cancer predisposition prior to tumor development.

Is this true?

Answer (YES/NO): NO